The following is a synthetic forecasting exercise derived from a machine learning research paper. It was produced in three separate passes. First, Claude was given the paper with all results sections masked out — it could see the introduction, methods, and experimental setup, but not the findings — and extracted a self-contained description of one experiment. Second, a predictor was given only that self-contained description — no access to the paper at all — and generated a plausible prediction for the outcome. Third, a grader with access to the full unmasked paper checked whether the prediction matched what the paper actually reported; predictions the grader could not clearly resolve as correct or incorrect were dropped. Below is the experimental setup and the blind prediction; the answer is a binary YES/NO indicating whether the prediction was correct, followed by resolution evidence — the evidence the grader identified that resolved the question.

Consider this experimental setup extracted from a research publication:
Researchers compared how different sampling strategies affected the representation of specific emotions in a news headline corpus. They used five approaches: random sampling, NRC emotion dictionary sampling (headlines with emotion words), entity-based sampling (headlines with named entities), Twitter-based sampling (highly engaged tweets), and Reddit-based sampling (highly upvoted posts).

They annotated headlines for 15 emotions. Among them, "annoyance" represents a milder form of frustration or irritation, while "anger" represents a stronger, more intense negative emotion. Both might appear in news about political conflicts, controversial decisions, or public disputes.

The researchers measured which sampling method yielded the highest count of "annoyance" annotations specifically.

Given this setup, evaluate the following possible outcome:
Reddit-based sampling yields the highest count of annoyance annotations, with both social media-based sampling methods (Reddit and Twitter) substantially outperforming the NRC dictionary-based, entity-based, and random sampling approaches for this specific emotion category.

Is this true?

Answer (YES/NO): NO